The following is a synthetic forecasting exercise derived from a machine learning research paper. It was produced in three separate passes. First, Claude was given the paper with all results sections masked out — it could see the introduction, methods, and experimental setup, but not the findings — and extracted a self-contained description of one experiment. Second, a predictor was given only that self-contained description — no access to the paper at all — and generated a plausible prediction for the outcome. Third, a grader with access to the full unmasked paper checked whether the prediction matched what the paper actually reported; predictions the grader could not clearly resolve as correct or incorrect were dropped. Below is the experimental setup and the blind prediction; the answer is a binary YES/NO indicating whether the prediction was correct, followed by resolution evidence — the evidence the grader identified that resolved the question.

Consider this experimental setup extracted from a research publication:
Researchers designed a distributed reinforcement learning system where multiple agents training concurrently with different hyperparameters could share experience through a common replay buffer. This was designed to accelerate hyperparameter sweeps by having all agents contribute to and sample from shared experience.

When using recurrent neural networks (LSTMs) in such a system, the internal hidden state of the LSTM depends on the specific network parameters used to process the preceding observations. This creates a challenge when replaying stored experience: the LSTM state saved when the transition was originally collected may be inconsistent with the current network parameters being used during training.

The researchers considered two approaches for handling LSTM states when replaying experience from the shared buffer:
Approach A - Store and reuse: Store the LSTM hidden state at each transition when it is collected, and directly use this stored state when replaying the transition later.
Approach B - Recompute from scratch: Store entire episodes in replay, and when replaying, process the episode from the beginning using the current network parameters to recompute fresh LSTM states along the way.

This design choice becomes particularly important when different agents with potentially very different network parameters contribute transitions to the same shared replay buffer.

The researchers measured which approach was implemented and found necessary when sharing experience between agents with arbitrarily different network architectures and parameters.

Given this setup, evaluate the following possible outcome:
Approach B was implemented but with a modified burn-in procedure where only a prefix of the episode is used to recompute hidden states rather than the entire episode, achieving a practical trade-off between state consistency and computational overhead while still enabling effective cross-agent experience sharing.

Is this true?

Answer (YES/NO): NO